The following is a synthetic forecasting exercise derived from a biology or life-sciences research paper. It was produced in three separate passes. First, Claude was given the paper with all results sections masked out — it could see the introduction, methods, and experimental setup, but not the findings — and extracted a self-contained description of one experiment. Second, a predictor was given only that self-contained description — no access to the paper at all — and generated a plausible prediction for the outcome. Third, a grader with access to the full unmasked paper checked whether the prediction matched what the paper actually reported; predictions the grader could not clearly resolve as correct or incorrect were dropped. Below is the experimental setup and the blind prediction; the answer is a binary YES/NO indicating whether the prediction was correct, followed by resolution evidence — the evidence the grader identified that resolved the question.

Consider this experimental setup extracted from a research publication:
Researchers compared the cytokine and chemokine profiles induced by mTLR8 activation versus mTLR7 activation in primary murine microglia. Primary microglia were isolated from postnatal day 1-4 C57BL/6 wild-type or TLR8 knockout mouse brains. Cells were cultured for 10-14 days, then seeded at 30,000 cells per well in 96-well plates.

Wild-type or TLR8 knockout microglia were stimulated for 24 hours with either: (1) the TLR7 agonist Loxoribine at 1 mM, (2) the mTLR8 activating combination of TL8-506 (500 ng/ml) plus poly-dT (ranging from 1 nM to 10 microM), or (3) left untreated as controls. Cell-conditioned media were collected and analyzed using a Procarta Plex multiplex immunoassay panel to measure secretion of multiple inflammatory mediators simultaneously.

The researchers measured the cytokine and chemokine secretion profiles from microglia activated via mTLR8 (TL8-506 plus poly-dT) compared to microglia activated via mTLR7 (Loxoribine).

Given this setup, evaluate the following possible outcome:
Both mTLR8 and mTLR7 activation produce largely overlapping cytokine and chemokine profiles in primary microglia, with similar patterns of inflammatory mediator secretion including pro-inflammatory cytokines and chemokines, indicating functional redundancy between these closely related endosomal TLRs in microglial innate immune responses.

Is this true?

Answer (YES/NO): NO